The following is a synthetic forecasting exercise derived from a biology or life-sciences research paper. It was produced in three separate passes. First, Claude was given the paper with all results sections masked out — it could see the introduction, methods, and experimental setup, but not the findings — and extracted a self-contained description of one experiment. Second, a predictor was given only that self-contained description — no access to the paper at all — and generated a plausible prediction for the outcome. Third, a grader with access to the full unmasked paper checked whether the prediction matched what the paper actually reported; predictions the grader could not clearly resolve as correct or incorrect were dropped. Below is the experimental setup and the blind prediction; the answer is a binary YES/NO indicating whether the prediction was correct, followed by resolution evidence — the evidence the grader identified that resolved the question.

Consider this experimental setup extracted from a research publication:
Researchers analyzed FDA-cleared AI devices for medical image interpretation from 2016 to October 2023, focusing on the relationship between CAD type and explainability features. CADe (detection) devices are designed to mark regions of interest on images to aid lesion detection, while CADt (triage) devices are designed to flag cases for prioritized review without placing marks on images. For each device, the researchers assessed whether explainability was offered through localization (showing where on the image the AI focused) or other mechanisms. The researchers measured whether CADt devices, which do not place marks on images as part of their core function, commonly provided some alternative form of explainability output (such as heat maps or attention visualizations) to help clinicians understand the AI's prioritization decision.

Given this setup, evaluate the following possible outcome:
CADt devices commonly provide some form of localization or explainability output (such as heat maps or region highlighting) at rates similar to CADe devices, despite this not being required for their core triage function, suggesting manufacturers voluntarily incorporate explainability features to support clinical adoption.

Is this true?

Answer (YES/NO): NO